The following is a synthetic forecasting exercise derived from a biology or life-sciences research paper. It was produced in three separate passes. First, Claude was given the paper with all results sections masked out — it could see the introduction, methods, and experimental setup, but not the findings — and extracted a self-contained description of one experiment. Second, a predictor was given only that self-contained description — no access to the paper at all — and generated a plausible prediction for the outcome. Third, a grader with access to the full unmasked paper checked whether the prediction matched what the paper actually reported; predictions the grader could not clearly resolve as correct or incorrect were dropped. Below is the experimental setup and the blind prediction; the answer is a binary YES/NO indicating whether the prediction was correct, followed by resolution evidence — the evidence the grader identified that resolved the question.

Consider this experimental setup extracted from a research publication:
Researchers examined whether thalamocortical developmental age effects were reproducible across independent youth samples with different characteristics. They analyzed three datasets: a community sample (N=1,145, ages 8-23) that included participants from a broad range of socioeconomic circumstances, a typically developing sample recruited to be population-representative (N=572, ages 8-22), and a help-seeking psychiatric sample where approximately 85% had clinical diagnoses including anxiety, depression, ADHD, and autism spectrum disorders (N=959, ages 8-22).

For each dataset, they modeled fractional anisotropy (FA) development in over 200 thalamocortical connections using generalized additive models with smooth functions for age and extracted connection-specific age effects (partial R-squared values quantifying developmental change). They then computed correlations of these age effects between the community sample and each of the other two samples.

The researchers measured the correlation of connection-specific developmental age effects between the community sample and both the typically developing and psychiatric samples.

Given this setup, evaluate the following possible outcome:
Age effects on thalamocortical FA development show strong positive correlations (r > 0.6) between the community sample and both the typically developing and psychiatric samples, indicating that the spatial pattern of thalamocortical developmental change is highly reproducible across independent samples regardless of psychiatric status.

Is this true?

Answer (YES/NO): YES